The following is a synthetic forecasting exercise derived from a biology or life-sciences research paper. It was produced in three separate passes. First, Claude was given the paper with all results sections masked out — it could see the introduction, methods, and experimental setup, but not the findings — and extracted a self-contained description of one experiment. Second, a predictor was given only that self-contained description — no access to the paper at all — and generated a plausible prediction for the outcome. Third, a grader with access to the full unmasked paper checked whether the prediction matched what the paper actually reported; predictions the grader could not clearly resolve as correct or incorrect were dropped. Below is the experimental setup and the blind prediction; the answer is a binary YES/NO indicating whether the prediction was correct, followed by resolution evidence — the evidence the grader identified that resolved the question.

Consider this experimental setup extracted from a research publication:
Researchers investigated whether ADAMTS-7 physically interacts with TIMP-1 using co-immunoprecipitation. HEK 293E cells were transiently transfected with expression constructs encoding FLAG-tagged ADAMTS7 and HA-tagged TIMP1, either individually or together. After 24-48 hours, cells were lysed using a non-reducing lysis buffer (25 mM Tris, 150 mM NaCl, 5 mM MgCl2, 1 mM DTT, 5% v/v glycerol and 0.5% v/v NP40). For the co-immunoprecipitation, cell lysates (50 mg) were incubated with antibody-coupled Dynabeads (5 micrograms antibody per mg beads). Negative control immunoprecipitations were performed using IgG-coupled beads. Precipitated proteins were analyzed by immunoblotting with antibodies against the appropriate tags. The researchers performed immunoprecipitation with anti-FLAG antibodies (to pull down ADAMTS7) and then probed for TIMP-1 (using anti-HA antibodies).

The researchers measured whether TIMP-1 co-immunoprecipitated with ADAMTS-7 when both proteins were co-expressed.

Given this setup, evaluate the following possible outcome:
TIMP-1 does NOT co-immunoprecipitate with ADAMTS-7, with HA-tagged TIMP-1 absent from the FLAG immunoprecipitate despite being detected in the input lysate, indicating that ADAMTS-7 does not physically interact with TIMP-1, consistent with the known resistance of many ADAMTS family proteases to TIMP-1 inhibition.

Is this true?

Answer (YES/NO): NO